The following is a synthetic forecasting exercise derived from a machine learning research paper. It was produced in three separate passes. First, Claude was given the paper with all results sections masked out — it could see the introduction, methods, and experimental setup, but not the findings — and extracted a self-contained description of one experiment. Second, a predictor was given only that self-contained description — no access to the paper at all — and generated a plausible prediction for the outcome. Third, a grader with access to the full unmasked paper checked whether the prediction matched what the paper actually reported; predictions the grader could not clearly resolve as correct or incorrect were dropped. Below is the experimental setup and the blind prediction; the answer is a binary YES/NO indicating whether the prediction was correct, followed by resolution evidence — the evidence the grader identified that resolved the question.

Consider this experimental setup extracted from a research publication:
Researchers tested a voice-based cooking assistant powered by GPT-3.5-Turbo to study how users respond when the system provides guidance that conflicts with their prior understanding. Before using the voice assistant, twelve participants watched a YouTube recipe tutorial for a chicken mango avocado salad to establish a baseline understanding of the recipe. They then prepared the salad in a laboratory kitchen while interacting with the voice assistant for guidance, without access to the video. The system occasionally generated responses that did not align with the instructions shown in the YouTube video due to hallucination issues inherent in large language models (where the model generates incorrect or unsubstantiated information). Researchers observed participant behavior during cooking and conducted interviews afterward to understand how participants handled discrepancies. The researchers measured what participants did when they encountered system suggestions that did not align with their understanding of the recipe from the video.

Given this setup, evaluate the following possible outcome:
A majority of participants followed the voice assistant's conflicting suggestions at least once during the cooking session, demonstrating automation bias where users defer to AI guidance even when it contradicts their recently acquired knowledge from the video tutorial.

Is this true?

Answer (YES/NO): NO